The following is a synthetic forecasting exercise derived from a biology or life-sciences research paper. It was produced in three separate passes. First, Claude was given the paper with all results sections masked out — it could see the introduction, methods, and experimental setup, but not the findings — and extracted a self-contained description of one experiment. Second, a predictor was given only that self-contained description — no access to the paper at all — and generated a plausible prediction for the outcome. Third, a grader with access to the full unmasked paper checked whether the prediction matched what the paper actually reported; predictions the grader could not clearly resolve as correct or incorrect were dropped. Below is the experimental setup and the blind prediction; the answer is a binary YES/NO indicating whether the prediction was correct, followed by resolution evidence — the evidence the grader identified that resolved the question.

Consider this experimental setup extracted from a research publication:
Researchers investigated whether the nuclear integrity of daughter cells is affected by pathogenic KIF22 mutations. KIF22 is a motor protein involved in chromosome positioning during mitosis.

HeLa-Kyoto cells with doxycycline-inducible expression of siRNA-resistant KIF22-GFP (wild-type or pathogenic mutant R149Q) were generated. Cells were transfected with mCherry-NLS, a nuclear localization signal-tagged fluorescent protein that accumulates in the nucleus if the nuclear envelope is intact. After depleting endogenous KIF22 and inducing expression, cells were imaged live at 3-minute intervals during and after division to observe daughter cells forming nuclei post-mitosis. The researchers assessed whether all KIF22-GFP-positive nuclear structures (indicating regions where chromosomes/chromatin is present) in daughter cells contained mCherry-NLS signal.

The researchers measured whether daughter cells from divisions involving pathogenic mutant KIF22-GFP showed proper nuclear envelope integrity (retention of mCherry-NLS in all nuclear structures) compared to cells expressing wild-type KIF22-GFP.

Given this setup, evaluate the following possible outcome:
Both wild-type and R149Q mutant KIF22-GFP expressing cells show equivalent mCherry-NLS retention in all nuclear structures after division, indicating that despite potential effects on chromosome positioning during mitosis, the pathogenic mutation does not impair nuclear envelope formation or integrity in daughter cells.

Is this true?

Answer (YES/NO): YES